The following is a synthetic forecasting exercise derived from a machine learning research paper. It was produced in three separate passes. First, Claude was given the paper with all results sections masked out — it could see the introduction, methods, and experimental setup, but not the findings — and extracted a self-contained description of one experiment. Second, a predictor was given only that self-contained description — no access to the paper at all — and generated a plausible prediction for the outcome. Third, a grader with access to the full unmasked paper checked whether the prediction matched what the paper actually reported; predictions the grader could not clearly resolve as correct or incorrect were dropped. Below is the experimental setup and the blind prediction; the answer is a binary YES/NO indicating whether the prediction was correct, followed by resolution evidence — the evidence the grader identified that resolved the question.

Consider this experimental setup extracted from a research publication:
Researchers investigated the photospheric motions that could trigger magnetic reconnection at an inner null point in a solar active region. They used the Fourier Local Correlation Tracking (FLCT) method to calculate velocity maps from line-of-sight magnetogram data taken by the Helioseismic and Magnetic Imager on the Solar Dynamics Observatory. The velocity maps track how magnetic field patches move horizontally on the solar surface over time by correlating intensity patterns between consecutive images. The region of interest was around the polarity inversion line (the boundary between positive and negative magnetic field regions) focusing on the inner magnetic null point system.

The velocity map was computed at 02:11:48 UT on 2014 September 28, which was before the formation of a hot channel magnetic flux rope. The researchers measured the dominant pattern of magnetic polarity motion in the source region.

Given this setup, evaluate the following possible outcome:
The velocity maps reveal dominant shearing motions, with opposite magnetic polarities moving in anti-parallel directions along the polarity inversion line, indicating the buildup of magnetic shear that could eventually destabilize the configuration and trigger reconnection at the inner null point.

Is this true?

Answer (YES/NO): NO